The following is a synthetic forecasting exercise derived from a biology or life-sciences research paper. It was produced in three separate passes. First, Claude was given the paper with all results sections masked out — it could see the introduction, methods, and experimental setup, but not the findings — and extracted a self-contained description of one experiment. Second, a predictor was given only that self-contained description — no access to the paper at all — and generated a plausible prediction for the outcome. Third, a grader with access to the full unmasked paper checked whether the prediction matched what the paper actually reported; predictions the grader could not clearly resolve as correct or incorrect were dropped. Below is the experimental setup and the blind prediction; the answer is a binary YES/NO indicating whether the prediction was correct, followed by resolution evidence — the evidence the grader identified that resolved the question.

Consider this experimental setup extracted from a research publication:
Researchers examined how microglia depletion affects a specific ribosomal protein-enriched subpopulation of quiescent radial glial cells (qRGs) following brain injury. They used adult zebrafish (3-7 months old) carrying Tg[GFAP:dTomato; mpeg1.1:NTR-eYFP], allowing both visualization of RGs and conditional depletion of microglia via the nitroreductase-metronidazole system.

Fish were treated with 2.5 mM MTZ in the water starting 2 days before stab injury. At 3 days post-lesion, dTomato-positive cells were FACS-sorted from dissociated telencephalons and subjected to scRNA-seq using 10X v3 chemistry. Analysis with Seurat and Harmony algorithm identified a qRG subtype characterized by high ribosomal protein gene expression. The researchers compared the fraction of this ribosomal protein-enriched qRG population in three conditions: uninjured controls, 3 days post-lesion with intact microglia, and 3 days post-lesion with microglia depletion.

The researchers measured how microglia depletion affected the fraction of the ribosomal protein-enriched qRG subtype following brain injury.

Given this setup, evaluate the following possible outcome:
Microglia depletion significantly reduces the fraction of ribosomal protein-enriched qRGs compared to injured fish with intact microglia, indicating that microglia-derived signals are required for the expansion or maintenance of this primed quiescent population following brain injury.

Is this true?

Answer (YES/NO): YES